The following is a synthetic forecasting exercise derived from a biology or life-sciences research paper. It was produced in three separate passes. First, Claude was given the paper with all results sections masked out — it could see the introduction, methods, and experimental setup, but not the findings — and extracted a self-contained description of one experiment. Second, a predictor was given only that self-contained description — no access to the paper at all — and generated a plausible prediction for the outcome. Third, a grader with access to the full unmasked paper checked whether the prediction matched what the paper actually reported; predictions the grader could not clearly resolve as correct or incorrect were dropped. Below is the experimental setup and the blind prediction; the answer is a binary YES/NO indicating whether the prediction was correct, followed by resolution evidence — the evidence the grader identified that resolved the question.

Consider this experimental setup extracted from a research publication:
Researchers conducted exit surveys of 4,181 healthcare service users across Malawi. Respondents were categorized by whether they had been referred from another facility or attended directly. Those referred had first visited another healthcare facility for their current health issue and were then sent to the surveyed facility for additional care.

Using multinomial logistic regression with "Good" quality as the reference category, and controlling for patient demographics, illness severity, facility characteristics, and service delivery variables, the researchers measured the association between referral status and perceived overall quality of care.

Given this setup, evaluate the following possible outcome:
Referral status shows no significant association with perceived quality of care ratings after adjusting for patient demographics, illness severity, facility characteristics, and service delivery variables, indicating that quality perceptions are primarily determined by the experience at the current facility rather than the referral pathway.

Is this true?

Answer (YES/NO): NO